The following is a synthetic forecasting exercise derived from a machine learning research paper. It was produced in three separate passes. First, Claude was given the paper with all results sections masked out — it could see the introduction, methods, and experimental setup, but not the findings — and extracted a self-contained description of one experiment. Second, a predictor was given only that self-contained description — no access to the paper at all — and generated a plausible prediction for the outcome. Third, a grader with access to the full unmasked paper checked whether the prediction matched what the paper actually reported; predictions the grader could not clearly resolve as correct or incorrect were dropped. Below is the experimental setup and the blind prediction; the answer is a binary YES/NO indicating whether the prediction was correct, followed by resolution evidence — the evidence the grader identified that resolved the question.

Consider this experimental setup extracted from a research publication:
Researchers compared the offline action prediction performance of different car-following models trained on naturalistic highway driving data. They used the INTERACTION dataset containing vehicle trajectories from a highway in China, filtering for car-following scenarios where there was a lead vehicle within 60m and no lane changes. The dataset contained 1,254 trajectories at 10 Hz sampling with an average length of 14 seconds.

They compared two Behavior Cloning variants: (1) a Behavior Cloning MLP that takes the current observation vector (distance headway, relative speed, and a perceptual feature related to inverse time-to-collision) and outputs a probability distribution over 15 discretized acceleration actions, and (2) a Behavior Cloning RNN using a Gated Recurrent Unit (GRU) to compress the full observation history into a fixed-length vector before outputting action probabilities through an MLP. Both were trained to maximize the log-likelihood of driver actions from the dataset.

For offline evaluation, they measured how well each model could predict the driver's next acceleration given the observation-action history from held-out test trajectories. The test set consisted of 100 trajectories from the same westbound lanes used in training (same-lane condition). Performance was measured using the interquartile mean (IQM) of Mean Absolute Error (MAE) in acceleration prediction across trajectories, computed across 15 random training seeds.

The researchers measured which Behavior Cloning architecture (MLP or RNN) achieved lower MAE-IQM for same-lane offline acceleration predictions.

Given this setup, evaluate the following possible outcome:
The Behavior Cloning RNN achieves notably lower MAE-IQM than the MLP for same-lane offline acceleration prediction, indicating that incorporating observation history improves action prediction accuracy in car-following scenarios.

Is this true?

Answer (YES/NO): YES